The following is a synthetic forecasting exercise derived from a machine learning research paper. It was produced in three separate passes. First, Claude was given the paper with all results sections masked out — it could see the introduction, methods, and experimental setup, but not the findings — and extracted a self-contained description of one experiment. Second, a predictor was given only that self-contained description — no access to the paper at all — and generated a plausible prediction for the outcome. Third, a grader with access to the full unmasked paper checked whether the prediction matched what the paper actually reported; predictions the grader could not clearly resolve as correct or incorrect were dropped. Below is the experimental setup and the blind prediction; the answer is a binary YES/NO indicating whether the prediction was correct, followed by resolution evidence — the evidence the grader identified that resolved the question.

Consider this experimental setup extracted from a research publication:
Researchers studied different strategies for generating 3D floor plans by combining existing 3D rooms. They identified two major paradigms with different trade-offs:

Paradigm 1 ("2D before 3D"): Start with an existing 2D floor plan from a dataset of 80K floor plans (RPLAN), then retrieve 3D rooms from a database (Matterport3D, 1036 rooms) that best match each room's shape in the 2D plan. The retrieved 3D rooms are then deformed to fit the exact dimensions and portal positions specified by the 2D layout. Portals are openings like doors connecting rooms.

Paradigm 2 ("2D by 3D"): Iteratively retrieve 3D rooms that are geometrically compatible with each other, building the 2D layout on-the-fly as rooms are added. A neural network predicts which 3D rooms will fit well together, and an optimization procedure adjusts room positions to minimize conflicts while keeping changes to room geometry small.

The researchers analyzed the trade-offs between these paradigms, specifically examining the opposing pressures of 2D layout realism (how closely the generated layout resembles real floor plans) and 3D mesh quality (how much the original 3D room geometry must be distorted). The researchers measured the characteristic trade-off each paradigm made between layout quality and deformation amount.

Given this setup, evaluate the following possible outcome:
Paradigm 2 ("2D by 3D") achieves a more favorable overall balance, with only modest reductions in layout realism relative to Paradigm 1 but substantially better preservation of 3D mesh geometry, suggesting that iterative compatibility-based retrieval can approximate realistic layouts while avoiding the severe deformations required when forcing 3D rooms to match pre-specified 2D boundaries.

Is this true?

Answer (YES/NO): NO